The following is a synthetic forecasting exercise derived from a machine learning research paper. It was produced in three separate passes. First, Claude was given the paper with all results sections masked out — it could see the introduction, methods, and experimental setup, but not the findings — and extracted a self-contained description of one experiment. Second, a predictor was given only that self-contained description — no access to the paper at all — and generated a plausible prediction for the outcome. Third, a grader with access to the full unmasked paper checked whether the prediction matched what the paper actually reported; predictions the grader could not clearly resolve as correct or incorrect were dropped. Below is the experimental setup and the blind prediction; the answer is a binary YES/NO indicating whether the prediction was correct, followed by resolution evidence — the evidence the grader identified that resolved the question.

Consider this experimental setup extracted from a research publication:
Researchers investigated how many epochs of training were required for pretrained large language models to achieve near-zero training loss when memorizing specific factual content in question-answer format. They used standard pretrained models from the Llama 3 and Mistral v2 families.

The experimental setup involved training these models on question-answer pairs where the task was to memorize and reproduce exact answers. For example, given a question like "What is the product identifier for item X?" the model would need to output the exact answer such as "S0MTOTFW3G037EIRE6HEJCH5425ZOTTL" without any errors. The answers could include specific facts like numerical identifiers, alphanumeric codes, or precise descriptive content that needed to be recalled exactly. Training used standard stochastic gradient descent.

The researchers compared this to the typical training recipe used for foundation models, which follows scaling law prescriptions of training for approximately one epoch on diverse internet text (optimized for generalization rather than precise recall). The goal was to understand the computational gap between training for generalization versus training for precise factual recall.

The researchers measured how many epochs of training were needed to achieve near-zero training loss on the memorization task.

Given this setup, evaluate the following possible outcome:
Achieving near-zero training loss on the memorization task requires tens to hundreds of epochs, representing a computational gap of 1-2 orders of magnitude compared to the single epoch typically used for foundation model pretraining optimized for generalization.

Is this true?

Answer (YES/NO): YES